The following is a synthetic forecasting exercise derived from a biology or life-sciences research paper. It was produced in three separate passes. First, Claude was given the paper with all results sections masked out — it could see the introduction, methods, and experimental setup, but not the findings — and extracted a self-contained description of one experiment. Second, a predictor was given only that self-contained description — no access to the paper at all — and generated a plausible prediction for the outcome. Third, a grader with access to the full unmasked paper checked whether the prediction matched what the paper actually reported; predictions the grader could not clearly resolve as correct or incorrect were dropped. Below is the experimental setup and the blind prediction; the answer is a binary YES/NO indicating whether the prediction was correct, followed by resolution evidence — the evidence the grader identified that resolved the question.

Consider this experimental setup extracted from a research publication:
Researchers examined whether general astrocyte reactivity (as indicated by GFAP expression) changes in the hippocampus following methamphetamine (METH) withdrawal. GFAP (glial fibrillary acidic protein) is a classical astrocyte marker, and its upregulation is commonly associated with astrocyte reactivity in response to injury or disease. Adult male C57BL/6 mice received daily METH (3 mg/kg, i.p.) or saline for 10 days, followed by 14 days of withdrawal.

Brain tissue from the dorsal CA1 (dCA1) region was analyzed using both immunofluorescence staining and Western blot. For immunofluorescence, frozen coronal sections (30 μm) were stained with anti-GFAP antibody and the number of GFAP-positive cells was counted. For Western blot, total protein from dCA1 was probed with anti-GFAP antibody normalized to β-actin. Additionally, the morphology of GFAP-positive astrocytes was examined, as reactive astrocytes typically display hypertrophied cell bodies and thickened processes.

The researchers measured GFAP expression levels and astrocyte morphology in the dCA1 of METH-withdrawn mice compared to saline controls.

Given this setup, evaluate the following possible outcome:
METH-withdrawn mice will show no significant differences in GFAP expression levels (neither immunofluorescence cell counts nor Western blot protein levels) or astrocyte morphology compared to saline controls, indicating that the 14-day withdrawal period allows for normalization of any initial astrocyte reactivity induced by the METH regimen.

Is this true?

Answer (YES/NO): NO